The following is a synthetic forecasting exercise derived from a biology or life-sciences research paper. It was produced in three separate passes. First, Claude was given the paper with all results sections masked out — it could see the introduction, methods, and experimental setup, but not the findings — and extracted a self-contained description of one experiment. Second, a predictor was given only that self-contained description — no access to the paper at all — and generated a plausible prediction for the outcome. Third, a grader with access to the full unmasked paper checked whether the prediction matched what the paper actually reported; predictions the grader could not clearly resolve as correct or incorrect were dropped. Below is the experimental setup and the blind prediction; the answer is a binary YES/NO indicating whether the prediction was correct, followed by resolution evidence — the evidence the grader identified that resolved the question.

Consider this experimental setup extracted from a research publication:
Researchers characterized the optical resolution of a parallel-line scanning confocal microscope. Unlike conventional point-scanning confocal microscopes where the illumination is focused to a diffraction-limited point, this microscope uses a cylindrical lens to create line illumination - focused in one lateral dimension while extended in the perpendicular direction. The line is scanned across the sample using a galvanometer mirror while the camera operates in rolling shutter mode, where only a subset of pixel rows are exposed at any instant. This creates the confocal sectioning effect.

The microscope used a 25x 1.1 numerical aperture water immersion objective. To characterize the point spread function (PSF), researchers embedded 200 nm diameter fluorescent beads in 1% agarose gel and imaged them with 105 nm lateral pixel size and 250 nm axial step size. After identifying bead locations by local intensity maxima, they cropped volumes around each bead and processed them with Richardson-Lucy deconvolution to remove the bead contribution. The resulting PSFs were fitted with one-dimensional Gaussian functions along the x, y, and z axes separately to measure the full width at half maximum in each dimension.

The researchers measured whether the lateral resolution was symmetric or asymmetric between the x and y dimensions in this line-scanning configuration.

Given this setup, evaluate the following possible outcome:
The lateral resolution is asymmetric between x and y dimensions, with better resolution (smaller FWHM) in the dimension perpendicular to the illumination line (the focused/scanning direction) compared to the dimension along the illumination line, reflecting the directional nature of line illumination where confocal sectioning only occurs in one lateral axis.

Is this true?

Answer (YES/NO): YES